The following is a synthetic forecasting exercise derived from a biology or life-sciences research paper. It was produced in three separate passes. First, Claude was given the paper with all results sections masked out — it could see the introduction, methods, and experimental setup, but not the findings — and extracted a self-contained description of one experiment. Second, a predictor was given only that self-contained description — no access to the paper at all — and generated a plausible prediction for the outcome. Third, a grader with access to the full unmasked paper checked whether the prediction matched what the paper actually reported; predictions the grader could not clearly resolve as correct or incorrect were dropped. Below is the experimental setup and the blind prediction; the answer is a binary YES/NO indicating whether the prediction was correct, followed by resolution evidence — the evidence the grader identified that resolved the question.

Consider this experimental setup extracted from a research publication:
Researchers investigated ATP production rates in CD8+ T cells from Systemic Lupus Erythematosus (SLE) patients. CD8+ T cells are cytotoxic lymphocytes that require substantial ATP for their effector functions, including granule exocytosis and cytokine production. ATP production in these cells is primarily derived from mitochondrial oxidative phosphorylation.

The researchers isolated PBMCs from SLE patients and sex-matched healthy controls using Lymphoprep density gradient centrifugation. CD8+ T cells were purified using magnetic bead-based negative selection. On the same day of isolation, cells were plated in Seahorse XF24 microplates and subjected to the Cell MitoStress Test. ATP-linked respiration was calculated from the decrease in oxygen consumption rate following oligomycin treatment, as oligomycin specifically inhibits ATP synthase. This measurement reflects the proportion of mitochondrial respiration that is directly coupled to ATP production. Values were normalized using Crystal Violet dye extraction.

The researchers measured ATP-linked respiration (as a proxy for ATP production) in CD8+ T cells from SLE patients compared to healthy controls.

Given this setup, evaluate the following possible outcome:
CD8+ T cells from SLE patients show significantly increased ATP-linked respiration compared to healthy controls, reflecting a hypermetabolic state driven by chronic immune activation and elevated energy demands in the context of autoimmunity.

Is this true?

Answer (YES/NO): NO